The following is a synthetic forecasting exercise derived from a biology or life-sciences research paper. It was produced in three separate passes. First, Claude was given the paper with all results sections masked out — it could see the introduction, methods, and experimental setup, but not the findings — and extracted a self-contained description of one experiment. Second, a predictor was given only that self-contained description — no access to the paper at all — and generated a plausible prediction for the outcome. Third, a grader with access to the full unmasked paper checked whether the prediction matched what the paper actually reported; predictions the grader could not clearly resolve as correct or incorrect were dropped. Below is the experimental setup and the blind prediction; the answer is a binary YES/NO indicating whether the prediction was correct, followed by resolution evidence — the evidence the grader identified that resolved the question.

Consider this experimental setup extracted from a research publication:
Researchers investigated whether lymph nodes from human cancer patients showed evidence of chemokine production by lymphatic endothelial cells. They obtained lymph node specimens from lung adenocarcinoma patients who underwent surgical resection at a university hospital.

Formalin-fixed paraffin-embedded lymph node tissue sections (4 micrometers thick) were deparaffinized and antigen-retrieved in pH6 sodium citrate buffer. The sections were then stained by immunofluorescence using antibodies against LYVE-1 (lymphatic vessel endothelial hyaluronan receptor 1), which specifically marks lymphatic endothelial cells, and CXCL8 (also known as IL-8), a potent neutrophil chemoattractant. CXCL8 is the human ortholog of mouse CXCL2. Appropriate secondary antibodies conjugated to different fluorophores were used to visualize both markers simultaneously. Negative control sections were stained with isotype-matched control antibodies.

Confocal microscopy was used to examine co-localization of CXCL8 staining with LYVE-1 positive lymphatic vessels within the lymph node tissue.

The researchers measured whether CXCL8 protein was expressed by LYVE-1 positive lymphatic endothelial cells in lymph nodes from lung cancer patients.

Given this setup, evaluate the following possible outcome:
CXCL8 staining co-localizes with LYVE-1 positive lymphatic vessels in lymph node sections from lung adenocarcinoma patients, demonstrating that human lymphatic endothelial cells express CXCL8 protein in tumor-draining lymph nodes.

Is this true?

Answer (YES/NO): YES